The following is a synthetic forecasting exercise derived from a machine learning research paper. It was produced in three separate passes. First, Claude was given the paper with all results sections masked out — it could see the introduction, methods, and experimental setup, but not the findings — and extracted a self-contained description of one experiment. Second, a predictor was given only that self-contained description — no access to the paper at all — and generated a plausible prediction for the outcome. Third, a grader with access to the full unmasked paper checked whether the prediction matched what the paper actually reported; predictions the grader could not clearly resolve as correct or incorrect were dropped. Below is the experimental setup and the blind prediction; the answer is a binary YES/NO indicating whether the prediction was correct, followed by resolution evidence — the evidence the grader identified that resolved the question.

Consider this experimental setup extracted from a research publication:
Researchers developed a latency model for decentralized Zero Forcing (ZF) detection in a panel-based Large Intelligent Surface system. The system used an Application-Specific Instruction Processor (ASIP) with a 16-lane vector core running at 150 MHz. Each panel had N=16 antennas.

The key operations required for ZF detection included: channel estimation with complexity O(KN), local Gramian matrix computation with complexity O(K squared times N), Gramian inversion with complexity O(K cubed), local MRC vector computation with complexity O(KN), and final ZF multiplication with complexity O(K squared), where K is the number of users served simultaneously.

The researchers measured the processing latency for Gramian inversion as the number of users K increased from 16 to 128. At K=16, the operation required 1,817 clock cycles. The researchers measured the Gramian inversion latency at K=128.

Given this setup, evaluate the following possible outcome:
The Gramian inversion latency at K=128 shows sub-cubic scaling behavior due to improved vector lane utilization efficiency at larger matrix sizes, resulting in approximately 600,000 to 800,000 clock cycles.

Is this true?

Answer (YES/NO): NO